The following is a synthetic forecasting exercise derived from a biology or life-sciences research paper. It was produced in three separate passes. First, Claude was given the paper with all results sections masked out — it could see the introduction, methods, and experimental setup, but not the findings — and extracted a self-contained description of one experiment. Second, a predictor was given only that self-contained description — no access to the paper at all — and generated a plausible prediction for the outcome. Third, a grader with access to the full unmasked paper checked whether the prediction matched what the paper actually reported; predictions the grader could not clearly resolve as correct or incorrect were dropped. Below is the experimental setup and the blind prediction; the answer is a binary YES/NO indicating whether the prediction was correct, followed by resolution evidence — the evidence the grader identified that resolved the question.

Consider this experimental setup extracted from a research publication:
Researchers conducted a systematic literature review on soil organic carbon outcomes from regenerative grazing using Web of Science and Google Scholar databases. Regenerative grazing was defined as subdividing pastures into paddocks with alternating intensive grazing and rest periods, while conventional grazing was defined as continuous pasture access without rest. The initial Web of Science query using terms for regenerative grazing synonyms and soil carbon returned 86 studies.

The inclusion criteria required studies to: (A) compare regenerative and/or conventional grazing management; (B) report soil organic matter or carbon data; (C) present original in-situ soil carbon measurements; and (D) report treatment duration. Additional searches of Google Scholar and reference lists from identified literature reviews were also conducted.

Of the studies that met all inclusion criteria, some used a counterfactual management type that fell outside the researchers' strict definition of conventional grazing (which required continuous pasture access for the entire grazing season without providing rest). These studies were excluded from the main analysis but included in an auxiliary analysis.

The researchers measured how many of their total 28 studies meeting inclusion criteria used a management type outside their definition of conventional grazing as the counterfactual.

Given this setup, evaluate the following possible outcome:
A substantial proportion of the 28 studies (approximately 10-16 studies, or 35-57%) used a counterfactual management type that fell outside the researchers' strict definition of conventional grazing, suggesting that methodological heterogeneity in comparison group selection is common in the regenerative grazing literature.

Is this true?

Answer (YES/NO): YES